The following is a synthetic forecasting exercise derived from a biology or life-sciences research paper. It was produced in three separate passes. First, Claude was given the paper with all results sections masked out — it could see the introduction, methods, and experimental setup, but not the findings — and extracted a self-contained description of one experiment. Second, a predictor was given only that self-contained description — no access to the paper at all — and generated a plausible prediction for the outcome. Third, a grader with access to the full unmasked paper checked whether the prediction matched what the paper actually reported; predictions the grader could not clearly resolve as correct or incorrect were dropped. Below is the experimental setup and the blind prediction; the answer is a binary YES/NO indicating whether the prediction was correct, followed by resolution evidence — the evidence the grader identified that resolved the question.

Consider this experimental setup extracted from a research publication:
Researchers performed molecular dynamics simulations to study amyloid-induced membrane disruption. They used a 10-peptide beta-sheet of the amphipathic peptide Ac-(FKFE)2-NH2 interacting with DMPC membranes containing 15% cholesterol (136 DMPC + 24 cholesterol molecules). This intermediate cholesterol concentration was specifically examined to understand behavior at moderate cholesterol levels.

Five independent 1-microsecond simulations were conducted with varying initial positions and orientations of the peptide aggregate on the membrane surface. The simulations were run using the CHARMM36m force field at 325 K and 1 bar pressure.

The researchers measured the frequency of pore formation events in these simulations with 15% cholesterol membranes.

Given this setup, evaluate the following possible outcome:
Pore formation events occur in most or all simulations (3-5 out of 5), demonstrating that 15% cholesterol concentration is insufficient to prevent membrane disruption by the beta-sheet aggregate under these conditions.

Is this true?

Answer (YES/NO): NO